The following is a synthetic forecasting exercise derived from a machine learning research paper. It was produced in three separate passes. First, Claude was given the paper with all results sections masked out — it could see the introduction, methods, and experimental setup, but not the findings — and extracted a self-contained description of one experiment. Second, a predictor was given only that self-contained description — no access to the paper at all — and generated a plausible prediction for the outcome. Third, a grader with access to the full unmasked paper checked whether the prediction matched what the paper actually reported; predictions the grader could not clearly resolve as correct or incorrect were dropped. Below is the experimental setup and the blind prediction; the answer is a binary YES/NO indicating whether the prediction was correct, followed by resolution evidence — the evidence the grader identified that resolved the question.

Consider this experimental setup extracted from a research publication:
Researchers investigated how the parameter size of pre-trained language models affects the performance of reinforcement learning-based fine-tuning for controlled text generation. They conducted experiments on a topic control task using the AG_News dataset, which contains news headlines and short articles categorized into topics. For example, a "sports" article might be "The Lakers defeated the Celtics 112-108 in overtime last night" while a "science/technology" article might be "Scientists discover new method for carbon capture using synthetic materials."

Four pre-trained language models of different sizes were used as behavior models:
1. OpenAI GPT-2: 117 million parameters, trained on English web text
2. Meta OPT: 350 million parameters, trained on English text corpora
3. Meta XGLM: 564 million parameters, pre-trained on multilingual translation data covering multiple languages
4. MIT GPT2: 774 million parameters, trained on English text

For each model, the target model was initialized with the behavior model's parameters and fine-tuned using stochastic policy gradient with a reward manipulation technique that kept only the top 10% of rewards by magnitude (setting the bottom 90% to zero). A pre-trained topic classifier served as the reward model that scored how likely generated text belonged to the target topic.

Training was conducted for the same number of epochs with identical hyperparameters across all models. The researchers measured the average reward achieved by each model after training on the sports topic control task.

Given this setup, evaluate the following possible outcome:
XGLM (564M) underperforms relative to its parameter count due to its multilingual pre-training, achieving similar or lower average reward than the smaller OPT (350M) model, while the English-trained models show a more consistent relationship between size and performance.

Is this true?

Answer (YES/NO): YES